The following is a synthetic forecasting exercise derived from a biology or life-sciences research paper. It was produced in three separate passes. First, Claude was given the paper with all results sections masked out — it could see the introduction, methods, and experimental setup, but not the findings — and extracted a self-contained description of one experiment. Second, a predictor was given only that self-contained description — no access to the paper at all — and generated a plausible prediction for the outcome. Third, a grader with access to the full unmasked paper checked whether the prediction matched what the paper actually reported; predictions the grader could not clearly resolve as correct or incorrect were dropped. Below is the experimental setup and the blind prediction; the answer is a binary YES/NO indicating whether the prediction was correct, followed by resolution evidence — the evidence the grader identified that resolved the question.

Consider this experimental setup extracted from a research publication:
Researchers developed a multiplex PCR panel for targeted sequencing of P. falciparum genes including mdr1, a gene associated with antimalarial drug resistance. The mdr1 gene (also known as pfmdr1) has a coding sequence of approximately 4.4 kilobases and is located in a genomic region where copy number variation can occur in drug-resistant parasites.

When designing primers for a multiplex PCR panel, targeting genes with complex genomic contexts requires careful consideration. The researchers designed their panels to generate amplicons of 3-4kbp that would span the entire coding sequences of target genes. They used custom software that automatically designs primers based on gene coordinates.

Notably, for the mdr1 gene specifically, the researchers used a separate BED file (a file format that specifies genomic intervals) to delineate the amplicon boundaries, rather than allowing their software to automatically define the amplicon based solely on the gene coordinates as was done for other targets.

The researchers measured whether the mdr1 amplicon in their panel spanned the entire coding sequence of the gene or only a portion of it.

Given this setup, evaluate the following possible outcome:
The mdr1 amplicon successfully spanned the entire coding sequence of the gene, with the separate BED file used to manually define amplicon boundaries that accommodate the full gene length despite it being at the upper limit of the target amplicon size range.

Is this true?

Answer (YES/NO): NO